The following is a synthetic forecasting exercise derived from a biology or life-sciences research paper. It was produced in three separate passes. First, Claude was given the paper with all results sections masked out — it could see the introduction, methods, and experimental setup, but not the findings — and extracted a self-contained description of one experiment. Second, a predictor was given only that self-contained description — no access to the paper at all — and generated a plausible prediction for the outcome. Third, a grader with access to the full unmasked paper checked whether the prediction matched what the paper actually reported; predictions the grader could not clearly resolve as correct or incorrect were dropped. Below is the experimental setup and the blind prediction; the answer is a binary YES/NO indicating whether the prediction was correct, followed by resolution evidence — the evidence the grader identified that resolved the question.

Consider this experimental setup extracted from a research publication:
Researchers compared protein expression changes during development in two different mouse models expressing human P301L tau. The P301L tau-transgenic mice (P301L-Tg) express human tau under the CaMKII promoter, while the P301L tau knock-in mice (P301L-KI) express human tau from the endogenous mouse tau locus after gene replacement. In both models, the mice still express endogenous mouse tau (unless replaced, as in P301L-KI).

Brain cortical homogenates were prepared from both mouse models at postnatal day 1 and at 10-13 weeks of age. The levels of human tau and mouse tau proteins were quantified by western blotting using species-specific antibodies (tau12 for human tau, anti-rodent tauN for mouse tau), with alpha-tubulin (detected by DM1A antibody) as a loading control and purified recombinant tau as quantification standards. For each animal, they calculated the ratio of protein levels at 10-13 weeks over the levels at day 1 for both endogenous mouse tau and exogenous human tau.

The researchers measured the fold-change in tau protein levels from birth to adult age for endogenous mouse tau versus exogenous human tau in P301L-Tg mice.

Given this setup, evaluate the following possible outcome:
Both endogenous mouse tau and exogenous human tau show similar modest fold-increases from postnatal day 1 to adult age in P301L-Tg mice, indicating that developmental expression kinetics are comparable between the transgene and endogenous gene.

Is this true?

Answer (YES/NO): NO